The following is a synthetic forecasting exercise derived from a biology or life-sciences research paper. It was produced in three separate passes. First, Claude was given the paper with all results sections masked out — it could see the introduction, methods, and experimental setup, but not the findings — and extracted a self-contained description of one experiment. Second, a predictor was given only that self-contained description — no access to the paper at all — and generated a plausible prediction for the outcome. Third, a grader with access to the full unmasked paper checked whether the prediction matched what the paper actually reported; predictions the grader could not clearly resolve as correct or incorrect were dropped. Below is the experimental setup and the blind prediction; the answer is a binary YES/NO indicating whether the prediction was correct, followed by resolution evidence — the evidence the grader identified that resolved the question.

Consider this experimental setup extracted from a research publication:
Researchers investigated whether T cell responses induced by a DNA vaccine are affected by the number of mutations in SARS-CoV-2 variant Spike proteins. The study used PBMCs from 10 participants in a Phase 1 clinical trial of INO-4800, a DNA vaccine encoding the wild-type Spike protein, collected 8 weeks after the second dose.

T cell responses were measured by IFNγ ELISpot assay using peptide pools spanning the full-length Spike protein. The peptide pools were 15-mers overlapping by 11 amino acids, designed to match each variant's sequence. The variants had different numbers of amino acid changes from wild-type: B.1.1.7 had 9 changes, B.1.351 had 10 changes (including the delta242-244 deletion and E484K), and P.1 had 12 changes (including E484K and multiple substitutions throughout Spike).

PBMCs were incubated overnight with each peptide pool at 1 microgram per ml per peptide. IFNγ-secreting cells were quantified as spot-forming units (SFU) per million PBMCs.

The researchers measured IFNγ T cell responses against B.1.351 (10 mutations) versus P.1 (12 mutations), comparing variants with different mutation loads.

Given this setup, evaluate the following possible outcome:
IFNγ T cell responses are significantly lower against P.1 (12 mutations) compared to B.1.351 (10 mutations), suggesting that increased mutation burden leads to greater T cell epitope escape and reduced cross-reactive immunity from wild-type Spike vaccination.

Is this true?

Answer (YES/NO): NO